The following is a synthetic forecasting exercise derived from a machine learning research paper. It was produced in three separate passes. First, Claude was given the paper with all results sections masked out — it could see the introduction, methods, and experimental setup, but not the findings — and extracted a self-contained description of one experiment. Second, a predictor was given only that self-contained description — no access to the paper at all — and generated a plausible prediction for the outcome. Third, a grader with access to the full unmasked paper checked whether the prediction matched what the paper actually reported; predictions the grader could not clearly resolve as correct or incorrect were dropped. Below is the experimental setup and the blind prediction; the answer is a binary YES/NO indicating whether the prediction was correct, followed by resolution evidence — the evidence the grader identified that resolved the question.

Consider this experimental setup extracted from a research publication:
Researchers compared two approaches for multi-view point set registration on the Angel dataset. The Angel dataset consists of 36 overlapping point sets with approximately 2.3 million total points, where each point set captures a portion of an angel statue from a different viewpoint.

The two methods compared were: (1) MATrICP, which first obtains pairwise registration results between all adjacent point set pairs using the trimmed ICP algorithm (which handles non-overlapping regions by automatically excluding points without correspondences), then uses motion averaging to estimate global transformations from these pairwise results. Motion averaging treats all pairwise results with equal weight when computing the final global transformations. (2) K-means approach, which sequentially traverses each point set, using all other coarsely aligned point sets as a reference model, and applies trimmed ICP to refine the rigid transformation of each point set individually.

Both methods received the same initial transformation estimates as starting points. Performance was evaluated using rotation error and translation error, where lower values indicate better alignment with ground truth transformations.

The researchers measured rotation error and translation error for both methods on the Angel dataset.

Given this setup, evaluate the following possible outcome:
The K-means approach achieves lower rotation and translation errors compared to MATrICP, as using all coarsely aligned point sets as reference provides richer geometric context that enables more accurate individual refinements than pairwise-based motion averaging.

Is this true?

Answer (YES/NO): YES